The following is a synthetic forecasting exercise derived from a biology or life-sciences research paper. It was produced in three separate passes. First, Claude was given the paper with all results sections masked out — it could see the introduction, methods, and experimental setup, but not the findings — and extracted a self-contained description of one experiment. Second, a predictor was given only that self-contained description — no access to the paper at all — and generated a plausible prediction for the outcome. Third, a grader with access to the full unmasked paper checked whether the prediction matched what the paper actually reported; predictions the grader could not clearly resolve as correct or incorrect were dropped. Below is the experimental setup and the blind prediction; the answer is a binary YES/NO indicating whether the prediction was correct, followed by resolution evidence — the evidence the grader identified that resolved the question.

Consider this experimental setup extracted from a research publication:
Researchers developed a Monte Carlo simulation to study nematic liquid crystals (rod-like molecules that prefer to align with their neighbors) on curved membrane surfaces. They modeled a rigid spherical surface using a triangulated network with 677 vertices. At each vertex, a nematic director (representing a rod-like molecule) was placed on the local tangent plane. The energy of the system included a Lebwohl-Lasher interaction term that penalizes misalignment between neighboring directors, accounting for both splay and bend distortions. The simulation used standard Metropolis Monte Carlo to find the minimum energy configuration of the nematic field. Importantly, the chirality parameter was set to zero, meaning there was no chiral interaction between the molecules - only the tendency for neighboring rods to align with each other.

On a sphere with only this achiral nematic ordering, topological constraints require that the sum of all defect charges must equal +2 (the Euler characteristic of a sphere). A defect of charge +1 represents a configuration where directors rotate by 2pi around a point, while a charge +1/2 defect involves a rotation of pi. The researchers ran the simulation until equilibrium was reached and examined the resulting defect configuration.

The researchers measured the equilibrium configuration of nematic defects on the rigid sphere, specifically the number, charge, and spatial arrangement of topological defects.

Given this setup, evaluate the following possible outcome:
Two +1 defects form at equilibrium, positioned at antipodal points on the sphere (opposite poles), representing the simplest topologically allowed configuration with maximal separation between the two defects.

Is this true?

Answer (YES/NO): NO